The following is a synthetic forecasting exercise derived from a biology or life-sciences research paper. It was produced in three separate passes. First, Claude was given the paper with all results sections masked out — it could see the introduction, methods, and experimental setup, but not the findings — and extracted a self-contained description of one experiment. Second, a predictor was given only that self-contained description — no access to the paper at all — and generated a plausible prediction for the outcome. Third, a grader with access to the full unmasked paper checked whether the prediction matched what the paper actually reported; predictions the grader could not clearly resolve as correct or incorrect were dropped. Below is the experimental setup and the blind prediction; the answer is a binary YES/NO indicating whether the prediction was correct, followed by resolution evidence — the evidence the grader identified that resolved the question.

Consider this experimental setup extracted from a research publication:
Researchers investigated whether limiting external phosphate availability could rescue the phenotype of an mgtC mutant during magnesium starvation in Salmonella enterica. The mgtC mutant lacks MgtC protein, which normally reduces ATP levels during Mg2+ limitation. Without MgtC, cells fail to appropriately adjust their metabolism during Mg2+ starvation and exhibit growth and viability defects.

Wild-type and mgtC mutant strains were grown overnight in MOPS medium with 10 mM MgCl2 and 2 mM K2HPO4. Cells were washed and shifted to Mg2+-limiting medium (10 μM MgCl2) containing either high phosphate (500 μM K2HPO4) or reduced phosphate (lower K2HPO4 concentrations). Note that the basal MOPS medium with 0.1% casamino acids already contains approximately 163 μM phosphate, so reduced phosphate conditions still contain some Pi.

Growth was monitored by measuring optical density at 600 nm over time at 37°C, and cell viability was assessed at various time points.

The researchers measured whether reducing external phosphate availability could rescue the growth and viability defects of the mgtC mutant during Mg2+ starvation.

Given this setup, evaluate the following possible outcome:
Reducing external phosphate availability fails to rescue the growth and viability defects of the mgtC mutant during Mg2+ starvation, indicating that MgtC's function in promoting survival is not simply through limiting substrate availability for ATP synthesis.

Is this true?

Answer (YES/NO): NO